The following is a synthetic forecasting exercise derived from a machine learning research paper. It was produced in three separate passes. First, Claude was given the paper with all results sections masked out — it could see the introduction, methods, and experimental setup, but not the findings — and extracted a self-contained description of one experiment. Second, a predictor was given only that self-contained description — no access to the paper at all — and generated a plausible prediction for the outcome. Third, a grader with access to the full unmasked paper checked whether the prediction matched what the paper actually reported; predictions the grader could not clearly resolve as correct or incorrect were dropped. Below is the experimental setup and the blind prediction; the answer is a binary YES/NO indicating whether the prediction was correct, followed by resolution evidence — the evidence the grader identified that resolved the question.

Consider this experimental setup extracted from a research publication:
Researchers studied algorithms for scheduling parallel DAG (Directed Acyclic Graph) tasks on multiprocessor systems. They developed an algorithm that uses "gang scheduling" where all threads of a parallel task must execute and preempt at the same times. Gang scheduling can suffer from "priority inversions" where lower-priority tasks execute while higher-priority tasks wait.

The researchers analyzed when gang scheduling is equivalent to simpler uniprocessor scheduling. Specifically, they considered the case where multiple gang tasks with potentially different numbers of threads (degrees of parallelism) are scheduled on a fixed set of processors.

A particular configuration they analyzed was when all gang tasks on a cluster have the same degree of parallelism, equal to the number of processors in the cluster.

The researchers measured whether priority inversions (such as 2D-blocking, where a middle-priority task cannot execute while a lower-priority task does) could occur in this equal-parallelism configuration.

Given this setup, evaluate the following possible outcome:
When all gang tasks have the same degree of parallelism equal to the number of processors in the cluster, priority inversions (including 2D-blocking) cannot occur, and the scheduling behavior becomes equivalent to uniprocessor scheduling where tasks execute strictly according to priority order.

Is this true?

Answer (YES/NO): YES